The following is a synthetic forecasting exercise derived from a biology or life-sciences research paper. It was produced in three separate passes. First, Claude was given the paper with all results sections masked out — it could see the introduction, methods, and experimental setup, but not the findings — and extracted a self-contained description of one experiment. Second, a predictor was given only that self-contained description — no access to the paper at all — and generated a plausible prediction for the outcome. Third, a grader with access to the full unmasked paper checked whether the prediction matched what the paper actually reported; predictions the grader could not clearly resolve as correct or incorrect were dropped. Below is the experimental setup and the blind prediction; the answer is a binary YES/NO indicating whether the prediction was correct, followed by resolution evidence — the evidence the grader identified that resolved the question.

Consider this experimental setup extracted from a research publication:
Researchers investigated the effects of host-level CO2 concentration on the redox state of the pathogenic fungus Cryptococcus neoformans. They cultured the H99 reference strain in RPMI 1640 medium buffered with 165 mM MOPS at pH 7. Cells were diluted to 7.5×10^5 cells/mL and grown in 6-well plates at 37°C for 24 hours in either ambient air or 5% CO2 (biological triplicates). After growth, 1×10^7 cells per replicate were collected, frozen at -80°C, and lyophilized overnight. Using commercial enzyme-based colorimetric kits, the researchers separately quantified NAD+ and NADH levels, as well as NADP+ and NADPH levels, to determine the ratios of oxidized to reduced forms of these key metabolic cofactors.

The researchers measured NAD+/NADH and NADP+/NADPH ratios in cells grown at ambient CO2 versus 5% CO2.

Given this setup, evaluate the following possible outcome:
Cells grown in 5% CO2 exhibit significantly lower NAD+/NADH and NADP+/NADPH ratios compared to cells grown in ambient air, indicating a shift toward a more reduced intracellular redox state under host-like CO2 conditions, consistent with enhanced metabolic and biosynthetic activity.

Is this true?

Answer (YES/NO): NO